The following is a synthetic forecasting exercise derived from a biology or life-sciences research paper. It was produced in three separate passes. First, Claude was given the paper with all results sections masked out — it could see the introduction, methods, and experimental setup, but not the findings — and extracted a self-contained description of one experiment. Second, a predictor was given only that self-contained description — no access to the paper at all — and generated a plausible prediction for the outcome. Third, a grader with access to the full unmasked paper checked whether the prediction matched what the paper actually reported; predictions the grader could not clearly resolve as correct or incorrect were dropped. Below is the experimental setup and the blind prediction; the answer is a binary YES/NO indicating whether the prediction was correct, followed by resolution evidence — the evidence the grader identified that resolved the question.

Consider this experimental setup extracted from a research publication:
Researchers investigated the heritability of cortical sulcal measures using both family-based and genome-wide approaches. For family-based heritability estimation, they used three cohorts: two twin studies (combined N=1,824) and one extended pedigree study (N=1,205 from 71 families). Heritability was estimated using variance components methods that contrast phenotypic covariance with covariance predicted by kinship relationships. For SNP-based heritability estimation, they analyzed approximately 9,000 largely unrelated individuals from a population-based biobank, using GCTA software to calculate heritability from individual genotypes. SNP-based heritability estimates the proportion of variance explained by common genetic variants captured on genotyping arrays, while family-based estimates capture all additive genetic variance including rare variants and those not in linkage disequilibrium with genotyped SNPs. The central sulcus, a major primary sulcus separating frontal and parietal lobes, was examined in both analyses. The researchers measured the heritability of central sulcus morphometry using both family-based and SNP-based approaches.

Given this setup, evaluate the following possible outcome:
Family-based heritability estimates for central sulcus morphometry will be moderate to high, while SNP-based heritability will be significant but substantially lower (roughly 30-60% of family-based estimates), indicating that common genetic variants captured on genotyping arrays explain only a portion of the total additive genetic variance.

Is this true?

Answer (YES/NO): NO